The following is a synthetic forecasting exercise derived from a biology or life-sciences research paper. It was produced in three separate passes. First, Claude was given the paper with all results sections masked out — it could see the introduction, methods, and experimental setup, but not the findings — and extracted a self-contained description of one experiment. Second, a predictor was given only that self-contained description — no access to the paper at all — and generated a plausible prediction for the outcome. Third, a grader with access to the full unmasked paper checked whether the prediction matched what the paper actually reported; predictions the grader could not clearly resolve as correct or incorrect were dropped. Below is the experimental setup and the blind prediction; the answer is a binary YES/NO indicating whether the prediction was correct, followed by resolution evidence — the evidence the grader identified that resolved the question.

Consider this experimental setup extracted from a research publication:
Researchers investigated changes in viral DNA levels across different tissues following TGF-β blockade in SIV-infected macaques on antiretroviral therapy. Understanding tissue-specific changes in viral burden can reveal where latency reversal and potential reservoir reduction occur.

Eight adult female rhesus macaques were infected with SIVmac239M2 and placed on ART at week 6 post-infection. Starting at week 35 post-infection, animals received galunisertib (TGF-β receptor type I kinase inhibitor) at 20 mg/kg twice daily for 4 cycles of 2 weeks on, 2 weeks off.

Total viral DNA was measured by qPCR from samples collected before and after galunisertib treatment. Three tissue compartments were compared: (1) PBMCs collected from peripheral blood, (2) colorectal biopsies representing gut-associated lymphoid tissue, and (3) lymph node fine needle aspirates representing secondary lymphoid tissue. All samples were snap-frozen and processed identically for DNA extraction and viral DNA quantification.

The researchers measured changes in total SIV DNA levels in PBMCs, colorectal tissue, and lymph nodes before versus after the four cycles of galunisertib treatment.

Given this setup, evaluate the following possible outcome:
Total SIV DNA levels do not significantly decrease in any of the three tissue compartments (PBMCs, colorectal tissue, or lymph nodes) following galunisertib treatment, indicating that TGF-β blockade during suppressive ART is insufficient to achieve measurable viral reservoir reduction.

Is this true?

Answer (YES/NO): NO